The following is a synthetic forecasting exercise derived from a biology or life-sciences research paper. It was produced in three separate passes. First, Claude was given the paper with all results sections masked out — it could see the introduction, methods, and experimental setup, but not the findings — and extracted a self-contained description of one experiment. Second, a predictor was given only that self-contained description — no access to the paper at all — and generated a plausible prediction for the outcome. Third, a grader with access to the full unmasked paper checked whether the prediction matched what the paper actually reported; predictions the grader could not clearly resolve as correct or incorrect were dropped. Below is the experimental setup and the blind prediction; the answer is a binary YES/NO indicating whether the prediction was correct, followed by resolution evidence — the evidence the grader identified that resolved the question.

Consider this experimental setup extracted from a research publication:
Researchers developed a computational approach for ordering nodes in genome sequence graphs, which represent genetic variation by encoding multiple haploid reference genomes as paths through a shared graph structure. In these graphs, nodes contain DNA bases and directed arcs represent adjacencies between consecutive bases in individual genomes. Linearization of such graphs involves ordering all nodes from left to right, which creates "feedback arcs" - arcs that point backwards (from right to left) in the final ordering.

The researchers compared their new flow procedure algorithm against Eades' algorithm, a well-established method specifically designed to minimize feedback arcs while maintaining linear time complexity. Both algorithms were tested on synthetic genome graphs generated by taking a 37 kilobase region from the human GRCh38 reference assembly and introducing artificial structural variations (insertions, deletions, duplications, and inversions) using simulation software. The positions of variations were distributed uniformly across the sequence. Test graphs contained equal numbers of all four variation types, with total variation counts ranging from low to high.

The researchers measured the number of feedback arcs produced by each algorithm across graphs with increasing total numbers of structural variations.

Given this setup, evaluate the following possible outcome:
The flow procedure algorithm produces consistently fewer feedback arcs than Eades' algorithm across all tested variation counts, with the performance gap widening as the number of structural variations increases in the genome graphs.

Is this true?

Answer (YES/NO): NO